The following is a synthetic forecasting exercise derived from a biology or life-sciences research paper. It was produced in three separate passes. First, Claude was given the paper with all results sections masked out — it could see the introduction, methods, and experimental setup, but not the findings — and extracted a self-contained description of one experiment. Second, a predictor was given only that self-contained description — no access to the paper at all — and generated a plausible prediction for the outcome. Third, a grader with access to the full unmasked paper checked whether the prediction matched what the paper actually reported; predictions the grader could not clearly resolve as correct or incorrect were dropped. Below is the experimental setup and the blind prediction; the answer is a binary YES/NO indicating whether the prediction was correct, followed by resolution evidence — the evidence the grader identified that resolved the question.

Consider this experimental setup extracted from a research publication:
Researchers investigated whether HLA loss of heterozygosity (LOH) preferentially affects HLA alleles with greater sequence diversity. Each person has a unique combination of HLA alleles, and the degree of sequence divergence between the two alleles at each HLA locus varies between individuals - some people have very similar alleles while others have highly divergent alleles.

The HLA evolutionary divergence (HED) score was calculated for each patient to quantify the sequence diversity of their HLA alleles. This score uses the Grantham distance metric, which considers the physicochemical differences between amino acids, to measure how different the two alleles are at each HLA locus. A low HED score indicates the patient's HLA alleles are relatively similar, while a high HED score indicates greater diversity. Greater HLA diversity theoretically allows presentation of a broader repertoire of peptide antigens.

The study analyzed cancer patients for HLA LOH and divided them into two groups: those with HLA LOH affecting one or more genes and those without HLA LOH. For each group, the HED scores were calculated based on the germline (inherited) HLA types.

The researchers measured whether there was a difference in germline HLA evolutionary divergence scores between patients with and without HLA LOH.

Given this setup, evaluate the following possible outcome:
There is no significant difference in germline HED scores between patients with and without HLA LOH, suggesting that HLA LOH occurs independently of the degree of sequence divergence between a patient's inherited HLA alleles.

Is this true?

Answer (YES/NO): YES